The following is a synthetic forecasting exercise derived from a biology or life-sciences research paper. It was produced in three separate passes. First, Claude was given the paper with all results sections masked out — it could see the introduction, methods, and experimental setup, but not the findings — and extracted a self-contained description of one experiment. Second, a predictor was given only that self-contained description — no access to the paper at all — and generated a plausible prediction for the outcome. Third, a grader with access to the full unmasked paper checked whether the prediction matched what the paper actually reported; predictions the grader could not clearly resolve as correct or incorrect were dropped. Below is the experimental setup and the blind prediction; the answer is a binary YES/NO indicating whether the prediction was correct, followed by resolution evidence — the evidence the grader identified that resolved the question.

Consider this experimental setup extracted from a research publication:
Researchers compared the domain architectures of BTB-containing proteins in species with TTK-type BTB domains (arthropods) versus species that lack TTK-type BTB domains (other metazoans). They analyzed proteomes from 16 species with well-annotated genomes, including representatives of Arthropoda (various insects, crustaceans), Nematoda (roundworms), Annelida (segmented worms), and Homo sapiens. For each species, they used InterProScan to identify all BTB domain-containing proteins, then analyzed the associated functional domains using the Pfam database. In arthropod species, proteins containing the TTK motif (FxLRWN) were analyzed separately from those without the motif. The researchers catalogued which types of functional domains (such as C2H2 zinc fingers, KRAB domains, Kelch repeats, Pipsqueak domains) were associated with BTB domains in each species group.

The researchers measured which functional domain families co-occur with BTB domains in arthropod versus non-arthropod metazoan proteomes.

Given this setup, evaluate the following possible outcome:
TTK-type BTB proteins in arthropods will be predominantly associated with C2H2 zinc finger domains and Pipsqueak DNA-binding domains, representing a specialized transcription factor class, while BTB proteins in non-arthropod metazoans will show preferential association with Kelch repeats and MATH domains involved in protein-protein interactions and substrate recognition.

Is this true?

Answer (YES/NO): NO